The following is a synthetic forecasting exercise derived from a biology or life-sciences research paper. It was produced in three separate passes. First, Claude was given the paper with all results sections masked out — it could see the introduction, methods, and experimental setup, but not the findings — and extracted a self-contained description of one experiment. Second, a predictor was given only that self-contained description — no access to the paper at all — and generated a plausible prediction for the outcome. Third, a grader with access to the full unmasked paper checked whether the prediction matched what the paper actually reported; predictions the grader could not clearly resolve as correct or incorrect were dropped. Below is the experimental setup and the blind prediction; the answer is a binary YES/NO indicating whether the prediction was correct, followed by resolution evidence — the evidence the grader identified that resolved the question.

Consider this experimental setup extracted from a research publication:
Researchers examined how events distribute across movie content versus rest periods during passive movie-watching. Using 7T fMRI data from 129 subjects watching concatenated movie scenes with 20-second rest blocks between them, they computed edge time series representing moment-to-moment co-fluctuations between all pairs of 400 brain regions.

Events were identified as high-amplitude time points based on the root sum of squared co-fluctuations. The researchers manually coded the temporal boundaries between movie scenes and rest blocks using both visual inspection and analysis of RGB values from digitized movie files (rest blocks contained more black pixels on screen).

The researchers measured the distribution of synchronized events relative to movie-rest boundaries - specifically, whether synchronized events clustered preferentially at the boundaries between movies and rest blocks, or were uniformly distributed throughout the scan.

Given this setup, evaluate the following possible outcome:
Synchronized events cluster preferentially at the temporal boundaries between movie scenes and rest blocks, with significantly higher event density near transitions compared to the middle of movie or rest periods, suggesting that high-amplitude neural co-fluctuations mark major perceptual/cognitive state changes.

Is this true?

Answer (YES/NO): YES